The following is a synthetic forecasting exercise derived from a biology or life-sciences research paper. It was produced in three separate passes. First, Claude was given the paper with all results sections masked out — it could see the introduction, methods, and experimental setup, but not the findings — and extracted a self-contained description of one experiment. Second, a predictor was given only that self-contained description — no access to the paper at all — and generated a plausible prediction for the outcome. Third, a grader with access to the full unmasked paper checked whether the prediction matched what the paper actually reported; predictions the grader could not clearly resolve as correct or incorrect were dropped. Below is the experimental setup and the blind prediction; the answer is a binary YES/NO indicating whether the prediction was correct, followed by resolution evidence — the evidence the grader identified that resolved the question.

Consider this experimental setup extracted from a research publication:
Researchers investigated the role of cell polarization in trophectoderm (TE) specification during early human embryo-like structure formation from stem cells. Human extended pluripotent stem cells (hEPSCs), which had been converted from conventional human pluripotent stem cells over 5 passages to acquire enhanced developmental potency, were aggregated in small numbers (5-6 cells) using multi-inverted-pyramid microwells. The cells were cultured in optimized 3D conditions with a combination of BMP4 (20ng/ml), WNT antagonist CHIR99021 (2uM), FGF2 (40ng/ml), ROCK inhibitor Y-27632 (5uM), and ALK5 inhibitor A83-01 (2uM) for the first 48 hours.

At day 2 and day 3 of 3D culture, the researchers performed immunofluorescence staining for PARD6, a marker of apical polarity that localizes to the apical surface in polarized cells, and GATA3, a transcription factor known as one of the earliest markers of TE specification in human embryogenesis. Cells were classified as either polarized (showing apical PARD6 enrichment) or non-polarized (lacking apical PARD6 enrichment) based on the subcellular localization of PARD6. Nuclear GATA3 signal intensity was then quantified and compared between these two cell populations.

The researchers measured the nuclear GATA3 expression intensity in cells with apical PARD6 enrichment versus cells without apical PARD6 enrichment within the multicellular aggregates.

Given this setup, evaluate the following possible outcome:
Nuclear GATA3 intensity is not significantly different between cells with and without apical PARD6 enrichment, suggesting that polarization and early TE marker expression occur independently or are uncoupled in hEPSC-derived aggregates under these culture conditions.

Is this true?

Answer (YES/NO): NO